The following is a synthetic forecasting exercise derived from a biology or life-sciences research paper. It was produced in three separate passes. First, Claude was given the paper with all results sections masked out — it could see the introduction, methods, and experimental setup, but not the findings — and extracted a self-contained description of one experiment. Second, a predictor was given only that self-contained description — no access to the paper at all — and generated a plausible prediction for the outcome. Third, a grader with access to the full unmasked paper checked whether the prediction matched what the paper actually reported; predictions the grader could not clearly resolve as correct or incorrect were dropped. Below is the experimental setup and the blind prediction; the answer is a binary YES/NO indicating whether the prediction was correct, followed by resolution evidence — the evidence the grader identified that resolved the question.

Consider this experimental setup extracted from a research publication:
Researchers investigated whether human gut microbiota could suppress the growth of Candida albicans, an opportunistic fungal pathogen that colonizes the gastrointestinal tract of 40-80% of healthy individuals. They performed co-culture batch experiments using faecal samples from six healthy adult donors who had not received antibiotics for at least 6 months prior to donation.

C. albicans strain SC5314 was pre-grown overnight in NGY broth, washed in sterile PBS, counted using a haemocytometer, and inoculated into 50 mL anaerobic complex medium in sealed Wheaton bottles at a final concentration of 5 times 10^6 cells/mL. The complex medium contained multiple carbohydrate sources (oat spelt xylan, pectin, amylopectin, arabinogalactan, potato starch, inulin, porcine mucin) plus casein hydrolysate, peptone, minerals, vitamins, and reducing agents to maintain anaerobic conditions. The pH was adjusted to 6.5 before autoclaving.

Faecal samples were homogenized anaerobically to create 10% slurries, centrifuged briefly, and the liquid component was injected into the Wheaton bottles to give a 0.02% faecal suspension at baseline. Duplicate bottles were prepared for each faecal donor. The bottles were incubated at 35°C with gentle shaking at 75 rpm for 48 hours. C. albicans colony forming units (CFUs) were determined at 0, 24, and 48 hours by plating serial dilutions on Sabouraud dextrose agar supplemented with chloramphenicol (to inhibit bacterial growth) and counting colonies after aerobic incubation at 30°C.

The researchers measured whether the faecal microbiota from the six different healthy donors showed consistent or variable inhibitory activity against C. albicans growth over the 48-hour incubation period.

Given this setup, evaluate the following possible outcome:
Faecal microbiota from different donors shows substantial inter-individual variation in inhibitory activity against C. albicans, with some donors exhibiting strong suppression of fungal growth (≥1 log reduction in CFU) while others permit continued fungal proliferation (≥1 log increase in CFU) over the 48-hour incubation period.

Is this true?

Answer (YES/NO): NO